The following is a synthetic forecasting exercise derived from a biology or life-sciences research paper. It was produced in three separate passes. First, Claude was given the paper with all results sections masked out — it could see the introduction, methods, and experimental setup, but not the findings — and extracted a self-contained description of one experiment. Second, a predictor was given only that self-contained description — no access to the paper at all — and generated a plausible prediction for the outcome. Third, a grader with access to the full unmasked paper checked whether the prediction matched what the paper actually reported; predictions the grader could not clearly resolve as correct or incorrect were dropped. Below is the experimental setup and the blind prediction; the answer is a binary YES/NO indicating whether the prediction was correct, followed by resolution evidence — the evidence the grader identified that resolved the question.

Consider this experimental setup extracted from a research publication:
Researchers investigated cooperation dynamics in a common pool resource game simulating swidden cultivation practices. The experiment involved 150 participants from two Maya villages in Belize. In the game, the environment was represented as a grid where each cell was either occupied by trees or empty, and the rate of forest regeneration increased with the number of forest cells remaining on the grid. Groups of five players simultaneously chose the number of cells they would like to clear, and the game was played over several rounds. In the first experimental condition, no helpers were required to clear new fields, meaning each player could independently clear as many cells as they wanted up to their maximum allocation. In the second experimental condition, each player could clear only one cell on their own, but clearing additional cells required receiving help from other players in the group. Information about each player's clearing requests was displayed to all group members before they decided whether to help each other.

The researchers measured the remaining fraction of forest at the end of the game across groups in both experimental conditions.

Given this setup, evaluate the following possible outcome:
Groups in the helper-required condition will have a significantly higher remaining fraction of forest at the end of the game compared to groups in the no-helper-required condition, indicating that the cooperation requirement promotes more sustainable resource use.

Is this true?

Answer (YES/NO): YES